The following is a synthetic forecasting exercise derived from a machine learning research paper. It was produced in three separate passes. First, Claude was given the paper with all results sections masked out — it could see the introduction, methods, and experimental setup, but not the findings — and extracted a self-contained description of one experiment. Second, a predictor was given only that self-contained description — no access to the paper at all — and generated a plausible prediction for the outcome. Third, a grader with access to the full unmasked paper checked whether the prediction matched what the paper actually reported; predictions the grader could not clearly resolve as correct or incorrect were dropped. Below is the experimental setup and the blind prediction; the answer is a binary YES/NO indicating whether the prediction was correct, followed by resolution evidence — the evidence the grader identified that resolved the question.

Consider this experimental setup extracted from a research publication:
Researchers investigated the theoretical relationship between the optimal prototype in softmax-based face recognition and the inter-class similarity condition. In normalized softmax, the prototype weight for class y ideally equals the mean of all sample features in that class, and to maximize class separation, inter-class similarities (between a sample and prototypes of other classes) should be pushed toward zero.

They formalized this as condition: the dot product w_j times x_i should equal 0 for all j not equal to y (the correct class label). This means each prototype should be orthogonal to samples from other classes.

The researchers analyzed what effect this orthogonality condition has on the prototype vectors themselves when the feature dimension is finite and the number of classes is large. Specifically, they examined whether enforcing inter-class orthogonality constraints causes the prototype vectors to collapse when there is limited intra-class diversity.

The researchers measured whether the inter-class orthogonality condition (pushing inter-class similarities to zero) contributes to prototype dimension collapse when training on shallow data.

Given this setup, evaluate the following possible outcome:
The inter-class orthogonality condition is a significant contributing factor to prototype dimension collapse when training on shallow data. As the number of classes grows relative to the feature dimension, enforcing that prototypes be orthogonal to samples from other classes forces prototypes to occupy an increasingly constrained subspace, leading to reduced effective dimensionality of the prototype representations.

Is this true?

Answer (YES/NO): YES